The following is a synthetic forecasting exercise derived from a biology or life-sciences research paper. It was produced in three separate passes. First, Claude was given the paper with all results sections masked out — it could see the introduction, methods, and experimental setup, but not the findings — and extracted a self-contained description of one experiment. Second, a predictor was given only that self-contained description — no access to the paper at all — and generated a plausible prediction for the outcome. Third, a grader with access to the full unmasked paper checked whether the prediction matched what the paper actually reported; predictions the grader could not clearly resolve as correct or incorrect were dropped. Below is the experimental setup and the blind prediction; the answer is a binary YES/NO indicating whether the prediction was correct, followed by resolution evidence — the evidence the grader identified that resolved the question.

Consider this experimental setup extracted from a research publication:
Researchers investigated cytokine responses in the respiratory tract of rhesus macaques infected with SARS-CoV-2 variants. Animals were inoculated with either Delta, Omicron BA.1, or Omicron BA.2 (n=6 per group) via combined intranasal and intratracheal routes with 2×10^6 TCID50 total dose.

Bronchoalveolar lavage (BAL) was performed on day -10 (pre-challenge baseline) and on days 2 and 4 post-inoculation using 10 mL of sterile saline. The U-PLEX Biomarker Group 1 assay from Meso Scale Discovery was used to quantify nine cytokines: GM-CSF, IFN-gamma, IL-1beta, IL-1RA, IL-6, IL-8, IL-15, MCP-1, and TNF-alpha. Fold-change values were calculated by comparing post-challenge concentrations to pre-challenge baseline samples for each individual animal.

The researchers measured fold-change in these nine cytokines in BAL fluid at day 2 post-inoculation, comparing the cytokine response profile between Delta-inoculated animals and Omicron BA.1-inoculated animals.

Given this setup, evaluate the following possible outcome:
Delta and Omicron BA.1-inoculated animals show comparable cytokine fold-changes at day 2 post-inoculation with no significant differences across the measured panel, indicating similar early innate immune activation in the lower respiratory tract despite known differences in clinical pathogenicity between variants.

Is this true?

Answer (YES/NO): NO